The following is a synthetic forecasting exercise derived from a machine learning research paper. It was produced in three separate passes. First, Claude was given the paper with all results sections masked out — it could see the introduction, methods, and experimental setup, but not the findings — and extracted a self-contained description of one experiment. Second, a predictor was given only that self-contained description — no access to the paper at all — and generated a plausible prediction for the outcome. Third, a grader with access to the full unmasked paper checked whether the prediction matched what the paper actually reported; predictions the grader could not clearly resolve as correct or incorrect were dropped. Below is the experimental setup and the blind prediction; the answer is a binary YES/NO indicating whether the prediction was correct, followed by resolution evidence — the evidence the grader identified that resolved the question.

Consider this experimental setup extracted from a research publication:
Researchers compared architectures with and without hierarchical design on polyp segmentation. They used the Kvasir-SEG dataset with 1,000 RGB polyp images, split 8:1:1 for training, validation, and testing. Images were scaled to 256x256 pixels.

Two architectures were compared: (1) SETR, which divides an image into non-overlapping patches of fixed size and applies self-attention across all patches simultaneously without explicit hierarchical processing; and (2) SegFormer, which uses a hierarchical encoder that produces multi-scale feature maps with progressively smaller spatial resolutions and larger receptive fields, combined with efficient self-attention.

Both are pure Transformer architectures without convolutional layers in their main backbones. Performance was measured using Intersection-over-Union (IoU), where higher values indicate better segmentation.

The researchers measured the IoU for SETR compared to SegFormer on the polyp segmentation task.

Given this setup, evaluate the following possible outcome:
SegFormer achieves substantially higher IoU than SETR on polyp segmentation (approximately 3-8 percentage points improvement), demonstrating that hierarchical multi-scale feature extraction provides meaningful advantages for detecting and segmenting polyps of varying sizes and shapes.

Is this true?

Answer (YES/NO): NO